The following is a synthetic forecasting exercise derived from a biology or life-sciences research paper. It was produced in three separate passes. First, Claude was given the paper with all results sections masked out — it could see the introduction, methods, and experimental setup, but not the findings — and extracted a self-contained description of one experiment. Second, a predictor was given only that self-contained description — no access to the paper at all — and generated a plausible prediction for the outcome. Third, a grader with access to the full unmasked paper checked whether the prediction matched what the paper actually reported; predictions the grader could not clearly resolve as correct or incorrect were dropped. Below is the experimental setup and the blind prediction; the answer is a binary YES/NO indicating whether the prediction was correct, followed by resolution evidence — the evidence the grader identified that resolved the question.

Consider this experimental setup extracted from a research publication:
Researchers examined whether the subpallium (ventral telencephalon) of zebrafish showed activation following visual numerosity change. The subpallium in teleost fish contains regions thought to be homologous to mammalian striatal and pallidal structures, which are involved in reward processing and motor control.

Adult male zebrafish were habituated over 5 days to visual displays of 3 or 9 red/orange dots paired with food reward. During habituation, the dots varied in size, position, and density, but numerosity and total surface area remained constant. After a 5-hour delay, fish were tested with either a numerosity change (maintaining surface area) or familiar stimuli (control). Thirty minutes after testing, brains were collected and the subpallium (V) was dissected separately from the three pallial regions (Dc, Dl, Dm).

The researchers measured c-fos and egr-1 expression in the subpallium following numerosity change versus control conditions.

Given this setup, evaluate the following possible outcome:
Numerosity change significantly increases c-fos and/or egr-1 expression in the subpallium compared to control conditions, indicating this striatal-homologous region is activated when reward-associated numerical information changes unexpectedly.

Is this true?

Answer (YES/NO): NO